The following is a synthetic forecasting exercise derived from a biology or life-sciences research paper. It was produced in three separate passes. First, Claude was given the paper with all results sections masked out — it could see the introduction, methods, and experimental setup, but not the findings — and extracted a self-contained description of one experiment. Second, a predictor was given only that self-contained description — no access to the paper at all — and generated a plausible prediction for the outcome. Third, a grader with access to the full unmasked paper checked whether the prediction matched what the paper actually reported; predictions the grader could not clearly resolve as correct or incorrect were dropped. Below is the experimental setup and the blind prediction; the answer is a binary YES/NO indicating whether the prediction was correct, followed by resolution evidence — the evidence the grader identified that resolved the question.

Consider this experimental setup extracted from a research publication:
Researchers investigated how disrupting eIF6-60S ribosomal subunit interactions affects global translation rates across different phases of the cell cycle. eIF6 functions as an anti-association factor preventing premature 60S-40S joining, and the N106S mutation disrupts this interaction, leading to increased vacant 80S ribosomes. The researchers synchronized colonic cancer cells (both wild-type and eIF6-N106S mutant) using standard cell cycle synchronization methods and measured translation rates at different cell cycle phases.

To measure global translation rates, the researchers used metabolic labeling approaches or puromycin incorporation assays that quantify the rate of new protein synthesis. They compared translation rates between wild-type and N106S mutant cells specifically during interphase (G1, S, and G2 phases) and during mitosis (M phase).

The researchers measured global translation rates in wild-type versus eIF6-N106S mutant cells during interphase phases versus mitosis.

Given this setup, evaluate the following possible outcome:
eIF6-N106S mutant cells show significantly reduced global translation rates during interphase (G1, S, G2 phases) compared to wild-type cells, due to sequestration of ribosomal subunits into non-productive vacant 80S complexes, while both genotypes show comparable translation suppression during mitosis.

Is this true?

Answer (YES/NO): NO